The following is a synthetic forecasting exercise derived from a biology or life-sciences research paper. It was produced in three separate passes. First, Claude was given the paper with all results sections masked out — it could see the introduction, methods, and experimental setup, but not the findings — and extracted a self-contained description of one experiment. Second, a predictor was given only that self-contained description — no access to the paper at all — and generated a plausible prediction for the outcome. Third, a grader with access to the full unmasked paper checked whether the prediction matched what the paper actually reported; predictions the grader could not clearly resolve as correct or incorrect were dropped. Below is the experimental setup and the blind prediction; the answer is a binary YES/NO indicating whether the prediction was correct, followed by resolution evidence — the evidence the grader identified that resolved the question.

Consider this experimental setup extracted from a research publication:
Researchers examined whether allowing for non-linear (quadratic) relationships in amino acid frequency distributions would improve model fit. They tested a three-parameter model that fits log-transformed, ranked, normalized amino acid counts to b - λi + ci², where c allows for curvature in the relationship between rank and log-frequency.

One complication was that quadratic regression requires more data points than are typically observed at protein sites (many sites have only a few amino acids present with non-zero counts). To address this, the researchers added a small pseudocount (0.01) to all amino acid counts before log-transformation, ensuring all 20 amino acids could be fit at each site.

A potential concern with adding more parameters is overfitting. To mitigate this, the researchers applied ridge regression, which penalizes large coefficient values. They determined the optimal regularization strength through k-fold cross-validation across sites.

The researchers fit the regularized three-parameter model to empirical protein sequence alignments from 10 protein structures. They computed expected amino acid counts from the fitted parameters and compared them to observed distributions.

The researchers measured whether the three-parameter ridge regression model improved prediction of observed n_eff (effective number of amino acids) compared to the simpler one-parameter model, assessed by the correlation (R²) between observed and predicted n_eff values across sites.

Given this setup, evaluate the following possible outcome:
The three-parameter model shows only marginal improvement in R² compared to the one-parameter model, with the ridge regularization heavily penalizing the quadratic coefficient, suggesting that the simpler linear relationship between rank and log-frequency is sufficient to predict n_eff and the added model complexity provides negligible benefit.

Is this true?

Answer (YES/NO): NO